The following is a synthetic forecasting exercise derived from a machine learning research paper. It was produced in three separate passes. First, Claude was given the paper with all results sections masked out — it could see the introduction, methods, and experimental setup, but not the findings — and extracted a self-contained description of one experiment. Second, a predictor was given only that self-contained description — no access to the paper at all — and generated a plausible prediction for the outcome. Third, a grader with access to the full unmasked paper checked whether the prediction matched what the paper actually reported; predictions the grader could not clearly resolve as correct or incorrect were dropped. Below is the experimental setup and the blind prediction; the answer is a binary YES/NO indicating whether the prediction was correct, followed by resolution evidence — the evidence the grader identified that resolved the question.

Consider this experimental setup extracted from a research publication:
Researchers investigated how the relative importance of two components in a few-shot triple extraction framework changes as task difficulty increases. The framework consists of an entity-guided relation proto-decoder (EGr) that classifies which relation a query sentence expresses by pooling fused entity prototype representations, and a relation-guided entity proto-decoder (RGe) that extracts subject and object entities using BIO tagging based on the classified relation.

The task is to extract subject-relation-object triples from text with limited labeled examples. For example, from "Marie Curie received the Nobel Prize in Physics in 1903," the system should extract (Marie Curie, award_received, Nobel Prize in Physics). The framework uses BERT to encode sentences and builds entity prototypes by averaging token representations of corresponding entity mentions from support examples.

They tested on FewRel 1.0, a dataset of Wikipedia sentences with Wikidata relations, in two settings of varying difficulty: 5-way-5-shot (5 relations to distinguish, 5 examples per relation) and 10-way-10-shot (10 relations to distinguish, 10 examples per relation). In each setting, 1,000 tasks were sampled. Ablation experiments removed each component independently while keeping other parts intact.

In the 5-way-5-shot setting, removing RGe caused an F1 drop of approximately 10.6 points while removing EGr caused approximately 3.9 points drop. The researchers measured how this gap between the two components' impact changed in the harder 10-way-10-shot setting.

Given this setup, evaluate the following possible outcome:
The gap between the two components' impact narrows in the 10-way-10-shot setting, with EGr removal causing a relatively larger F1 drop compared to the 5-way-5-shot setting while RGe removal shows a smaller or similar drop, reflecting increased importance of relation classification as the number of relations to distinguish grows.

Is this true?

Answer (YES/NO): NO